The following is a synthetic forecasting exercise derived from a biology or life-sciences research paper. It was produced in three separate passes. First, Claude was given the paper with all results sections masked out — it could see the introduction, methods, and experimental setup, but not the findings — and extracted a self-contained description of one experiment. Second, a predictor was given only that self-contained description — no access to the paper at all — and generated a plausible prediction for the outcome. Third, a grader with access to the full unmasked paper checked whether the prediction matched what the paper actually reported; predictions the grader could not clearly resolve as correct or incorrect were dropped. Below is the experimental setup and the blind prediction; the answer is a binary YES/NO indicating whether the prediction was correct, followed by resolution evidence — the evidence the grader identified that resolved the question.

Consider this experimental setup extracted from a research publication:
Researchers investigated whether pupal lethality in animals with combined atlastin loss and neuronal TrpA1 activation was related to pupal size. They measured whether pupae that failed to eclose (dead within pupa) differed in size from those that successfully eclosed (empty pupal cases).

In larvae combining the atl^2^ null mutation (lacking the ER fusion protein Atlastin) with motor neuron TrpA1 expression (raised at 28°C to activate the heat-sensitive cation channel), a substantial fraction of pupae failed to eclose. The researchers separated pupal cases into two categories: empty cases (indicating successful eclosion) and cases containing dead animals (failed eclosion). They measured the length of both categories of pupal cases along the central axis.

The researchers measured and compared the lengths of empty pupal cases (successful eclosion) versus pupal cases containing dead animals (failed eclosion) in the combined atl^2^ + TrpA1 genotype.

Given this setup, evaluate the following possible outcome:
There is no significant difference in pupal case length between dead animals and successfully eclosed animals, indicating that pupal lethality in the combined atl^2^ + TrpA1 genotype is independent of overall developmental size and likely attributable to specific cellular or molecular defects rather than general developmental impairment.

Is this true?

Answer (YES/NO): NO